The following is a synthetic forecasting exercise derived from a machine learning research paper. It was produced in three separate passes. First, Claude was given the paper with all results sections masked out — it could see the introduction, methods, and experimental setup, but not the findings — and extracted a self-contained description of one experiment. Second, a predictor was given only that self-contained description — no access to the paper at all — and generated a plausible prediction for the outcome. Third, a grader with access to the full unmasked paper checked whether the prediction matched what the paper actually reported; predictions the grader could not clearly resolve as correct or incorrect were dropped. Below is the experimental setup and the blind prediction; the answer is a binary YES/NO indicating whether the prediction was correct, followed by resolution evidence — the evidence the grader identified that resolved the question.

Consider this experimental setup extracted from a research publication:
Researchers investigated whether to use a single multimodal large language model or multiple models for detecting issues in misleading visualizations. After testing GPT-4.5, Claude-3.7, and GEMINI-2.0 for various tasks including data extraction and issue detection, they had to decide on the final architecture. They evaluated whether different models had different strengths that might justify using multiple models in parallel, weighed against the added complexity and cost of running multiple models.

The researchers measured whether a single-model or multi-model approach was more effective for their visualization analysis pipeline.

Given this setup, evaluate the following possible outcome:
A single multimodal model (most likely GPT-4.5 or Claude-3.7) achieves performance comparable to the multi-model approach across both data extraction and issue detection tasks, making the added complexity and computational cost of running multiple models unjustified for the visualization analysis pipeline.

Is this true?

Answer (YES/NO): NO